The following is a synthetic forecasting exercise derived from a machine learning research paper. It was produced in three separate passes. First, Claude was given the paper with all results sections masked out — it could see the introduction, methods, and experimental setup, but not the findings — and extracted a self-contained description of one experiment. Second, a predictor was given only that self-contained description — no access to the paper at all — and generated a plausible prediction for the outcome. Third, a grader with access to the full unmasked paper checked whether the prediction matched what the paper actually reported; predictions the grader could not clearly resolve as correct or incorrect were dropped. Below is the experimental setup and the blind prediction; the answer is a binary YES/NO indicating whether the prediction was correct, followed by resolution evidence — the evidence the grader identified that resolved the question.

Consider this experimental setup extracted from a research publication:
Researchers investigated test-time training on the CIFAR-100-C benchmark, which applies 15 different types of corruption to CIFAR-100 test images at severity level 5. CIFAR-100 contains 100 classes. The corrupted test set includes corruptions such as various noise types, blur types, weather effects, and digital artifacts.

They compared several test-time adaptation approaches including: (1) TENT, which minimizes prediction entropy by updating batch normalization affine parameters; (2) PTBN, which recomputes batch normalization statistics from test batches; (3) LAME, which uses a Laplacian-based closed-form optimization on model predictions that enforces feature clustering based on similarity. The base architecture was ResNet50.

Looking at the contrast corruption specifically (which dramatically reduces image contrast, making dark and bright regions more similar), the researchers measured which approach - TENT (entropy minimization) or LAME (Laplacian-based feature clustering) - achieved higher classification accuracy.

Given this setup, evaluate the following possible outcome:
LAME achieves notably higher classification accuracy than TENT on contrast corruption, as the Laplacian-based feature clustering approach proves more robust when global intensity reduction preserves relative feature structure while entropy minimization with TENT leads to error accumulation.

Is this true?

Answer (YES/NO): NO